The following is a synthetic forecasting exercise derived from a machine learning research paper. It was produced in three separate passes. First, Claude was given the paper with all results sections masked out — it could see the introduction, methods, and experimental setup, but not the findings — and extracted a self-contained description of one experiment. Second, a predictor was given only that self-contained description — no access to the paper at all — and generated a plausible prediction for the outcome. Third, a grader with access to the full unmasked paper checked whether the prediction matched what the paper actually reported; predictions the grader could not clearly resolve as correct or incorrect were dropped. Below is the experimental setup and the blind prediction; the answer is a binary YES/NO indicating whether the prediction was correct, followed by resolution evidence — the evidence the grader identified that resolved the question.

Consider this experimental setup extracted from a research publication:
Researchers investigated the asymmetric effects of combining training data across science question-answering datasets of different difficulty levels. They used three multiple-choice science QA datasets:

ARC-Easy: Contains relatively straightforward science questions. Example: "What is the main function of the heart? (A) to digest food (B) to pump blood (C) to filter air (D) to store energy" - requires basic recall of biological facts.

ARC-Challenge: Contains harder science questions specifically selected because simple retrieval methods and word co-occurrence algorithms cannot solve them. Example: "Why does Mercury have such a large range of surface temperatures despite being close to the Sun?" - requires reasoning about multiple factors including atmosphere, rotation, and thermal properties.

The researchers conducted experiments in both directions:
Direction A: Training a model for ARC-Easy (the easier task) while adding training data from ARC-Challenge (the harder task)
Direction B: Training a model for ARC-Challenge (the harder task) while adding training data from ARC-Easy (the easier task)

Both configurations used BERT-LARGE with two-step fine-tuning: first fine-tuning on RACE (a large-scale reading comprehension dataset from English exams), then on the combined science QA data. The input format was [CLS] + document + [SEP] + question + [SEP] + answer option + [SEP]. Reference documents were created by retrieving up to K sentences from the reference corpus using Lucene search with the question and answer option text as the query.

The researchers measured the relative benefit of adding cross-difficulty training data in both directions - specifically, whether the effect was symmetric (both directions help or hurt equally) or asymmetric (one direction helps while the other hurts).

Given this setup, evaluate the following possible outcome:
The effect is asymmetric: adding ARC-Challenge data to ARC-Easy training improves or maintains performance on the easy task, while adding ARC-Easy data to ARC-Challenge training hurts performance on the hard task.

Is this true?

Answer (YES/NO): NO